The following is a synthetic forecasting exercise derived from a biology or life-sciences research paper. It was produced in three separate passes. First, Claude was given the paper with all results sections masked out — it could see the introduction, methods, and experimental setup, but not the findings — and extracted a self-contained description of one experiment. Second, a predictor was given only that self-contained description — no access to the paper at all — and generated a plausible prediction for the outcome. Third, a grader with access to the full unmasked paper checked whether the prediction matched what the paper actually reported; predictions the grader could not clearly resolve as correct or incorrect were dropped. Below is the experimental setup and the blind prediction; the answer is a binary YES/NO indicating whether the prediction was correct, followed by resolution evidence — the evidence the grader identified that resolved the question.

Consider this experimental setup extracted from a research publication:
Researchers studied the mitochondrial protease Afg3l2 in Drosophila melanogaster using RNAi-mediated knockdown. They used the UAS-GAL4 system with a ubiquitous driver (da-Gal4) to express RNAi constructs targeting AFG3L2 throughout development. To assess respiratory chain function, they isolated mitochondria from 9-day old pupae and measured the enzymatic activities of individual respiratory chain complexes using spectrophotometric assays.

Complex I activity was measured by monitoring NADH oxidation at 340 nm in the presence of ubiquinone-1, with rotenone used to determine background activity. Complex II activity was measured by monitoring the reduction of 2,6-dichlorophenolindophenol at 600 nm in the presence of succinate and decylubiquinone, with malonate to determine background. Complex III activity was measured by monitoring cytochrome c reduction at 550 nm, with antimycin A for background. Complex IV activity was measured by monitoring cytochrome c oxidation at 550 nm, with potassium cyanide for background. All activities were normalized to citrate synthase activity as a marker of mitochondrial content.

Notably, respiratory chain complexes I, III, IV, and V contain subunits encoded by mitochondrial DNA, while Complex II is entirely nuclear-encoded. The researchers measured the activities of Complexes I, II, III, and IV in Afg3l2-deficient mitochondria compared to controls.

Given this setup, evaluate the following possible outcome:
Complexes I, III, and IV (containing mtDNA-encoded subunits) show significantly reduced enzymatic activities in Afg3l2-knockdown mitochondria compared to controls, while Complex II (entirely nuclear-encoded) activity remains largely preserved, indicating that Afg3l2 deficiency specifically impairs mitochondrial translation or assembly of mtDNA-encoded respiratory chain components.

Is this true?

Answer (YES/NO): YES